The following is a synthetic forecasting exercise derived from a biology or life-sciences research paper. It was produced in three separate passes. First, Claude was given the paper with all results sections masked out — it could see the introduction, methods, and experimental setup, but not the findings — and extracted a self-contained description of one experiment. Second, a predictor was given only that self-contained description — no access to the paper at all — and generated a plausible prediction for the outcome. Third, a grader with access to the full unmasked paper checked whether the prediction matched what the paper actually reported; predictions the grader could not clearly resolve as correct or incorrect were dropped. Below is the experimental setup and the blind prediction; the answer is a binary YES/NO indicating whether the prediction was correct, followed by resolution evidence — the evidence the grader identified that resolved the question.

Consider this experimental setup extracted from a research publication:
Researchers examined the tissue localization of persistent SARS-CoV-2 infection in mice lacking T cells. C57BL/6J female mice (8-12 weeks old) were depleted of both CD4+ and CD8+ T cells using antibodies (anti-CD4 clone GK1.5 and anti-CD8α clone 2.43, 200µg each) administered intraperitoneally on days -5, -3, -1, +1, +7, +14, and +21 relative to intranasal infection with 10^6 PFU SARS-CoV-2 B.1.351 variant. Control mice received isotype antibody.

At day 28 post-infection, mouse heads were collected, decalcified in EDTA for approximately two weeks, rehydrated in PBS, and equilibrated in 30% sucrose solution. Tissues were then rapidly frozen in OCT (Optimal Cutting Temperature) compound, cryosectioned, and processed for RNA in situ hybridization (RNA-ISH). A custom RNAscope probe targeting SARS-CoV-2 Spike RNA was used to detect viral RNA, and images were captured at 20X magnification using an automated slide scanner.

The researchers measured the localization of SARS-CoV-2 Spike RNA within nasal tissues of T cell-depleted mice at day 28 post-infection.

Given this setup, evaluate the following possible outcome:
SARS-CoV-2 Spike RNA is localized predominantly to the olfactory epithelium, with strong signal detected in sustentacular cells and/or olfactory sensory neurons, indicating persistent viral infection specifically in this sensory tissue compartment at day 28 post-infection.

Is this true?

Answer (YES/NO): NO